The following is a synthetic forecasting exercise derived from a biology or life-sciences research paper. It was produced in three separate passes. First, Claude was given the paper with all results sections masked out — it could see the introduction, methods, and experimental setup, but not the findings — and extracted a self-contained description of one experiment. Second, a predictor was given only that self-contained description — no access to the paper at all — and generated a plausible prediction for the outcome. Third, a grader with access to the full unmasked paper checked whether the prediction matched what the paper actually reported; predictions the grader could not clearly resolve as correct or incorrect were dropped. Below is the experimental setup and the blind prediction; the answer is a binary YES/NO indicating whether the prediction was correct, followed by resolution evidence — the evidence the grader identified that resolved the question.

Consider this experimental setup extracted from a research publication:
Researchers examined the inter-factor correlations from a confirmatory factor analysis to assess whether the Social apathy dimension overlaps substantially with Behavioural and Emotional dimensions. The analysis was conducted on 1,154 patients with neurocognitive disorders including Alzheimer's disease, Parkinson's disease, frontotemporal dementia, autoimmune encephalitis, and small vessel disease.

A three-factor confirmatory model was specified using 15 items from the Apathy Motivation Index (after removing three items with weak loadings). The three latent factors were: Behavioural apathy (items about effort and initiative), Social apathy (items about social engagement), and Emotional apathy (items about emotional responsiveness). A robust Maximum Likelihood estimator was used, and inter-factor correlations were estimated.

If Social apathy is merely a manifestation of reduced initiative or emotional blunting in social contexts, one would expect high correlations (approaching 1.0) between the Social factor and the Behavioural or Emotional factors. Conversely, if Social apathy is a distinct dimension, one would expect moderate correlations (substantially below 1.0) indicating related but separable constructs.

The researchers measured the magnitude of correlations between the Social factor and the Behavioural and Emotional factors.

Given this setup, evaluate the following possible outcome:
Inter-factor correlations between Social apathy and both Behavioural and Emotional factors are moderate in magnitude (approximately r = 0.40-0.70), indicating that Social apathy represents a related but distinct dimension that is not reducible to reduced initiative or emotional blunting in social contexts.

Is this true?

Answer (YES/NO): NO